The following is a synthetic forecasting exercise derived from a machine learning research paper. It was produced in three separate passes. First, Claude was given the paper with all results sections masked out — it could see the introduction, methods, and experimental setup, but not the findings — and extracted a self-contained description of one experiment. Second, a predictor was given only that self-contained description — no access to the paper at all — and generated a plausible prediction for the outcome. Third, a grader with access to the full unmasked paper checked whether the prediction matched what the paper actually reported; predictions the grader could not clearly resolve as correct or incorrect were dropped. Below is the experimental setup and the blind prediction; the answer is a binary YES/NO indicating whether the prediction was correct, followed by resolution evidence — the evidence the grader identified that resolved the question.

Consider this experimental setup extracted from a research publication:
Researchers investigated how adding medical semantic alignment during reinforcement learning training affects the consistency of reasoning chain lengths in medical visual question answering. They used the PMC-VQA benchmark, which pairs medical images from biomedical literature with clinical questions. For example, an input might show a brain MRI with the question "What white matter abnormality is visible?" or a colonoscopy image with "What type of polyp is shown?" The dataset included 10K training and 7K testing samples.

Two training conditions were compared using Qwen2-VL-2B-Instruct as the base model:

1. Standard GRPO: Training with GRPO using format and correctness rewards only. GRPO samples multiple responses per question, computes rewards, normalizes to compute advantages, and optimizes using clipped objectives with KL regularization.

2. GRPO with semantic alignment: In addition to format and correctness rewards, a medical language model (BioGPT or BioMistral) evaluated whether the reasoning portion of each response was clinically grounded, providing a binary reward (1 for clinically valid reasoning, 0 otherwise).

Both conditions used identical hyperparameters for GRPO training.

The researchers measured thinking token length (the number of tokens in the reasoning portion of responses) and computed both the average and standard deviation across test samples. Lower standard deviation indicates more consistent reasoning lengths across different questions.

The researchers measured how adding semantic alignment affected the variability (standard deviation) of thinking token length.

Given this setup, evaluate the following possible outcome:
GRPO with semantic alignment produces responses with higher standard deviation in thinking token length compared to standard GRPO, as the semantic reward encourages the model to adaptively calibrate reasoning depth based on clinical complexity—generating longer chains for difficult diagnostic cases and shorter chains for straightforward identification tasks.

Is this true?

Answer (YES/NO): NO